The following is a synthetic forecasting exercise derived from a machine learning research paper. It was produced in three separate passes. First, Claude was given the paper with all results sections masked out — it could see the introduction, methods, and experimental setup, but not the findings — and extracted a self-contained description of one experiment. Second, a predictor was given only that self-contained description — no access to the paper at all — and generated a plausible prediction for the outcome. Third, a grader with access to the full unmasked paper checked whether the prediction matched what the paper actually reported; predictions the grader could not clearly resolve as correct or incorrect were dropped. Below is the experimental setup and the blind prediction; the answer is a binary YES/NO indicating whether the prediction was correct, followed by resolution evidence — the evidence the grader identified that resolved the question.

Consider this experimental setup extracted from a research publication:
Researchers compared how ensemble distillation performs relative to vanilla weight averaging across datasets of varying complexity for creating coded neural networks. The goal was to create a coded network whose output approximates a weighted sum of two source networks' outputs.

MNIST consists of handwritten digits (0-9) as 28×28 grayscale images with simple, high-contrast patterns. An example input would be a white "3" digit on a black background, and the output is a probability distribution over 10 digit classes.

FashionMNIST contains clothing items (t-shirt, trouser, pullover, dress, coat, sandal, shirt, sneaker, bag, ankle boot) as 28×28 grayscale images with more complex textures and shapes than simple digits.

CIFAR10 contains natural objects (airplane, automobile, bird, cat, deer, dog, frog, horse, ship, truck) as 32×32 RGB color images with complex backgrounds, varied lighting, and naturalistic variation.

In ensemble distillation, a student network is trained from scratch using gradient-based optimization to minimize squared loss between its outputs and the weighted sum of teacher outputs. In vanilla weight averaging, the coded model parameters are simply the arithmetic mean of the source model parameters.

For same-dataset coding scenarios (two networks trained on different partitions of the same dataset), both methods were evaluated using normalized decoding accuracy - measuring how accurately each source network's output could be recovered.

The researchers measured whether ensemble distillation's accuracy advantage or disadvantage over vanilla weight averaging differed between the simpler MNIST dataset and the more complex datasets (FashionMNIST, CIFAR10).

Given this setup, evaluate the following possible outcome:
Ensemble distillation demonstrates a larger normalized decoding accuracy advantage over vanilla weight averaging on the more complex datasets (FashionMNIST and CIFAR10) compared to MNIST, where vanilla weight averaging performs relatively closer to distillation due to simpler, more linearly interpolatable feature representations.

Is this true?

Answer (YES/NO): NO